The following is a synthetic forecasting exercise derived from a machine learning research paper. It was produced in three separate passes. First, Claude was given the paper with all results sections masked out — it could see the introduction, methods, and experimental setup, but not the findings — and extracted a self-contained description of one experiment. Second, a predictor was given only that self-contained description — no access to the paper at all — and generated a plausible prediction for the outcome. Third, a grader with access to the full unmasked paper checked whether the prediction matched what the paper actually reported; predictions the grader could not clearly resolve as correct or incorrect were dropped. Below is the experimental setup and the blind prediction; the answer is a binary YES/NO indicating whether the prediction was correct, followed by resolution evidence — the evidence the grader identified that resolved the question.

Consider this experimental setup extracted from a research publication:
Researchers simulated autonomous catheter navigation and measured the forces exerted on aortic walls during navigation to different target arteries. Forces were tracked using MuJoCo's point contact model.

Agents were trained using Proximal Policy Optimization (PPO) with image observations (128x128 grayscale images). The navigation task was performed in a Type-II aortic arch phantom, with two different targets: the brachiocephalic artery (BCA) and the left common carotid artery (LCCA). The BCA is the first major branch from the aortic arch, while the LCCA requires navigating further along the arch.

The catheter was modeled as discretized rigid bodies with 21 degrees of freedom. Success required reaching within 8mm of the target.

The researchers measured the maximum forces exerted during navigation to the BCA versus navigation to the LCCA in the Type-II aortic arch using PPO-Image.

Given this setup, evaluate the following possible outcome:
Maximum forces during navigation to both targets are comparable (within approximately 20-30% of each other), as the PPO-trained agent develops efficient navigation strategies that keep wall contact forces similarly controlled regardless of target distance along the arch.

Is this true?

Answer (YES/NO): NO